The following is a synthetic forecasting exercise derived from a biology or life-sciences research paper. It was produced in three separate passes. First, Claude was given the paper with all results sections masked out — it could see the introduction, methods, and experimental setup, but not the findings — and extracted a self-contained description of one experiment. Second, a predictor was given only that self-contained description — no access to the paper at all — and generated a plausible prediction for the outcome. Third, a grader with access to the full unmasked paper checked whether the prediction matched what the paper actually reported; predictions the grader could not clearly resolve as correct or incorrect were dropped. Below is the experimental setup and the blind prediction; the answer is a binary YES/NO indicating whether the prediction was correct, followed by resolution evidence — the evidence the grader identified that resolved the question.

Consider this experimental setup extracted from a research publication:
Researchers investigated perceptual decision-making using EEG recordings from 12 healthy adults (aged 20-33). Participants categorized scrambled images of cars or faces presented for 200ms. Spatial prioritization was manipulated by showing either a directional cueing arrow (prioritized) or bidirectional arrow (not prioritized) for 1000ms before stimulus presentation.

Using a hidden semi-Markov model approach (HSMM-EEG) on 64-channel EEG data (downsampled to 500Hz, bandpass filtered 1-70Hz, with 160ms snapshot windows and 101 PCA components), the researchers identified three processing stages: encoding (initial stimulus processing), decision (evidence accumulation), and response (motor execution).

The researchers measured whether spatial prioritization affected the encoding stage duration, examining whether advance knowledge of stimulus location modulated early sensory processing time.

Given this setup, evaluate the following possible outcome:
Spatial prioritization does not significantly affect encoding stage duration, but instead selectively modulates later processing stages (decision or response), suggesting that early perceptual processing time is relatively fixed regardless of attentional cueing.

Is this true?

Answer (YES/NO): NO